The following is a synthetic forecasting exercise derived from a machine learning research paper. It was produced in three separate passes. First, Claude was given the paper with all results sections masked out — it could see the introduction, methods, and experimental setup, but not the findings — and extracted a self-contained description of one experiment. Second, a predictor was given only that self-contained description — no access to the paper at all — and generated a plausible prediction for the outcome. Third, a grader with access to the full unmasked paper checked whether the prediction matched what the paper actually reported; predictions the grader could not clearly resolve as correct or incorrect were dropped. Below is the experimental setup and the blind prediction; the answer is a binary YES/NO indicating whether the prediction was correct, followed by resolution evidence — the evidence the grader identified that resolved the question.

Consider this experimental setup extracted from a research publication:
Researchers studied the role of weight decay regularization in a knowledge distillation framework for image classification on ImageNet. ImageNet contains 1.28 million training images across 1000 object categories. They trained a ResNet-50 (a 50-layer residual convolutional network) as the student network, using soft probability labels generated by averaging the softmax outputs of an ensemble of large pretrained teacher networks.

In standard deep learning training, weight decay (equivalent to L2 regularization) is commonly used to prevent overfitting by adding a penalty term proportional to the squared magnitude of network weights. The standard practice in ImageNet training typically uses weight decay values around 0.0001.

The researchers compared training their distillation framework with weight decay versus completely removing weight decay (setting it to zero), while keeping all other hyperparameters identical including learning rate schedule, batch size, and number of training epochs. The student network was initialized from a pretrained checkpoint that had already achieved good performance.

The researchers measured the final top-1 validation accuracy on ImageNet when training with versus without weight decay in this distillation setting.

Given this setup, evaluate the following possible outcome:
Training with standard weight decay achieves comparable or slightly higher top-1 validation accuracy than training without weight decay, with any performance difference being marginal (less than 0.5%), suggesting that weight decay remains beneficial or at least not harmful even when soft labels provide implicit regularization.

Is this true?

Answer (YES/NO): NO